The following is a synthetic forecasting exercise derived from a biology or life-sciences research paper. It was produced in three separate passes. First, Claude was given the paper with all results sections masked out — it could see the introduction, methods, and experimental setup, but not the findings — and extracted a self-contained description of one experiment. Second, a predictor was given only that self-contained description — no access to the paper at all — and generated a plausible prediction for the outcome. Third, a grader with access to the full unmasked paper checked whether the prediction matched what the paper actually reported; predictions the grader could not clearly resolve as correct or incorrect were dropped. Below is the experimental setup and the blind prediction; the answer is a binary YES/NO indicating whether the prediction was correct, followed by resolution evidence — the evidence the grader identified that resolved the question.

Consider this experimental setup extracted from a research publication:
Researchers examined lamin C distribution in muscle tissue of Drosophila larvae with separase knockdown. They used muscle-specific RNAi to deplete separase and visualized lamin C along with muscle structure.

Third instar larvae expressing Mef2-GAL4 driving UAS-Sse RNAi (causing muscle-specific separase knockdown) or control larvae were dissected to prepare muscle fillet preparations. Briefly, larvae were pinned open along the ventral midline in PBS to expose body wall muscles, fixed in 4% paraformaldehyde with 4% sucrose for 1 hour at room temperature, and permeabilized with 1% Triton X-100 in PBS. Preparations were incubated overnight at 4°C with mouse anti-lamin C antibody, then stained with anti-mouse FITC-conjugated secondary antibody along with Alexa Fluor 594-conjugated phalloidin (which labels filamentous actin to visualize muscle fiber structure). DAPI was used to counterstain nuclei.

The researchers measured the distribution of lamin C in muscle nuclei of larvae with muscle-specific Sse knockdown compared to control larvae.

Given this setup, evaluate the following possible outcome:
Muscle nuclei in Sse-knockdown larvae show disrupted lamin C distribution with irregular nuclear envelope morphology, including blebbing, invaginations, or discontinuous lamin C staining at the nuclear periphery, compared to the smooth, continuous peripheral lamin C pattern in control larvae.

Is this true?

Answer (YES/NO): NO